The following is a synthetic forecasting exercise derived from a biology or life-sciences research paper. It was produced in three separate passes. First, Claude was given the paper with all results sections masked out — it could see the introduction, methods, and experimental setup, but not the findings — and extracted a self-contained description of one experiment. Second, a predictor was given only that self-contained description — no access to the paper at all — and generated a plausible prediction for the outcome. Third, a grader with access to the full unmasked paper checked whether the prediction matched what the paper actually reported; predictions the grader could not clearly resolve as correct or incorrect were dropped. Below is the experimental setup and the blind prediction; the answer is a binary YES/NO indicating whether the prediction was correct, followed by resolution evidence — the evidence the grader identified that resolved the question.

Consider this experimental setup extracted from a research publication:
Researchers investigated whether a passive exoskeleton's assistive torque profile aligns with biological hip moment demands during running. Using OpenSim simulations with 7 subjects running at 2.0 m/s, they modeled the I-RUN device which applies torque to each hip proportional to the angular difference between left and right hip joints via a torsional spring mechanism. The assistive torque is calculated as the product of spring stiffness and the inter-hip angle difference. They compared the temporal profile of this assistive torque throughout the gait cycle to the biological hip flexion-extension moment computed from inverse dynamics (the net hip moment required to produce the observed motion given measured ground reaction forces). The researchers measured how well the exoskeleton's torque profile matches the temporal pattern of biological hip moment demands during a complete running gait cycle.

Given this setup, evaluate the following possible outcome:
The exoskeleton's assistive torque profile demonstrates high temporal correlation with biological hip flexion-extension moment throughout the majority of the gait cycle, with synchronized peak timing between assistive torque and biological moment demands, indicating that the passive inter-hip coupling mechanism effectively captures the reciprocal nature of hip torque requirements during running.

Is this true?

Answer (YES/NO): NO